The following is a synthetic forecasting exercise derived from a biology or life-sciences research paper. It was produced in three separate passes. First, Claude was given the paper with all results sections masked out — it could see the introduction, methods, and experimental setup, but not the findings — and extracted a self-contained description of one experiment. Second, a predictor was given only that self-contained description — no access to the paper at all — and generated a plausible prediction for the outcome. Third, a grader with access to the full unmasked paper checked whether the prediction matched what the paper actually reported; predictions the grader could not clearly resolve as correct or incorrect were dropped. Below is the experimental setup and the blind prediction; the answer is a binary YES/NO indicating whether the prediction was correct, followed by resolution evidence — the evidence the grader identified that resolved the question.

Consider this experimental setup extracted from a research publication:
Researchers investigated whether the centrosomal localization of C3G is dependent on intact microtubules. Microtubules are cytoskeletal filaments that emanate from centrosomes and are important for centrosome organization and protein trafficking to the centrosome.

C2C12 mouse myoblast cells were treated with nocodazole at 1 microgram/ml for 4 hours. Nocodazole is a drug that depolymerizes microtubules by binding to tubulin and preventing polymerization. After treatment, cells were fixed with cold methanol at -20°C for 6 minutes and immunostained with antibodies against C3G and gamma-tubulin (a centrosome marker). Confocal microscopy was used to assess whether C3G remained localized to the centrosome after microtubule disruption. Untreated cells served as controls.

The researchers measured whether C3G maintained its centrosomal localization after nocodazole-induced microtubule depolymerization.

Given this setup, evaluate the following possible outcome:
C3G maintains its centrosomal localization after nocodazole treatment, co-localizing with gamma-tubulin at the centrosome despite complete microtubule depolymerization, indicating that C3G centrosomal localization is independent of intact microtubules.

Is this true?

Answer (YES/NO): NO